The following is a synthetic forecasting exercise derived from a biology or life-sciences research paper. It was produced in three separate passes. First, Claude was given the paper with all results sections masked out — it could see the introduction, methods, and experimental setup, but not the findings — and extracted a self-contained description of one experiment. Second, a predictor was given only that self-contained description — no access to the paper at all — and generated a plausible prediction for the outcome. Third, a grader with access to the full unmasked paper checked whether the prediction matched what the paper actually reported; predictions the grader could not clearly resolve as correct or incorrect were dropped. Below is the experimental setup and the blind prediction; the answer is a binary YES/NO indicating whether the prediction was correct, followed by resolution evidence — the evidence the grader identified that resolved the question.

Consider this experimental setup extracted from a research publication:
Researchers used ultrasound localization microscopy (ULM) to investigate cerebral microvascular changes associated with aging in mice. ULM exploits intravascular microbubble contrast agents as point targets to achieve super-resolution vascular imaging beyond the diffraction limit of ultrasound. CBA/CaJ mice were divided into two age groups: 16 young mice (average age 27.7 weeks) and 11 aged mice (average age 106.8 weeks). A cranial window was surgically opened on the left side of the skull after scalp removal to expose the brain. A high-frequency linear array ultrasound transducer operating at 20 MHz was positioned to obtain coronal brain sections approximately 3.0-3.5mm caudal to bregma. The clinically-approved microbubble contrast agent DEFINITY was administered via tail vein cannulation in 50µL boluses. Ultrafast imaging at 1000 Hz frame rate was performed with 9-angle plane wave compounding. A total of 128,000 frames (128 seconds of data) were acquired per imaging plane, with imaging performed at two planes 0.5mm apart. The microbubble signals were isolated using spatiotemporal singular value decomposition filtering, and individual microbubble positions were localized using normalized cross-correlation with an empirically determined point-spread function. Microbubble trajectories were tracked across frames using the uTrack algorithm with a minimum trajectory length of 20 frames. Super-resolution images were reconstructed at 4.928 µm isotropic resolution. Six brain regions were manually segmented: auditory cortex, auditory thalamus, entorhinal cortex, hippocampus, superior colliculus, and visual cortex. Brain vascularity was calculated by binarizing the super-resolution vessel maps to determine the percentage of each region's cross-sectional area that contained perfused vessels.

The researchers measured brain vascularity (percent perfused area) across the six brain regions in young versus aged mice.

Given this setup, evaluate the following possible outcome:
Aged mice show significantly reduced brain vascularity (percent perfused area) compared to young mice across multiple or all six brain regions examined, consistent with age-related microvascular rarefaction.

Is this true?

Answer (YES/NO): NO